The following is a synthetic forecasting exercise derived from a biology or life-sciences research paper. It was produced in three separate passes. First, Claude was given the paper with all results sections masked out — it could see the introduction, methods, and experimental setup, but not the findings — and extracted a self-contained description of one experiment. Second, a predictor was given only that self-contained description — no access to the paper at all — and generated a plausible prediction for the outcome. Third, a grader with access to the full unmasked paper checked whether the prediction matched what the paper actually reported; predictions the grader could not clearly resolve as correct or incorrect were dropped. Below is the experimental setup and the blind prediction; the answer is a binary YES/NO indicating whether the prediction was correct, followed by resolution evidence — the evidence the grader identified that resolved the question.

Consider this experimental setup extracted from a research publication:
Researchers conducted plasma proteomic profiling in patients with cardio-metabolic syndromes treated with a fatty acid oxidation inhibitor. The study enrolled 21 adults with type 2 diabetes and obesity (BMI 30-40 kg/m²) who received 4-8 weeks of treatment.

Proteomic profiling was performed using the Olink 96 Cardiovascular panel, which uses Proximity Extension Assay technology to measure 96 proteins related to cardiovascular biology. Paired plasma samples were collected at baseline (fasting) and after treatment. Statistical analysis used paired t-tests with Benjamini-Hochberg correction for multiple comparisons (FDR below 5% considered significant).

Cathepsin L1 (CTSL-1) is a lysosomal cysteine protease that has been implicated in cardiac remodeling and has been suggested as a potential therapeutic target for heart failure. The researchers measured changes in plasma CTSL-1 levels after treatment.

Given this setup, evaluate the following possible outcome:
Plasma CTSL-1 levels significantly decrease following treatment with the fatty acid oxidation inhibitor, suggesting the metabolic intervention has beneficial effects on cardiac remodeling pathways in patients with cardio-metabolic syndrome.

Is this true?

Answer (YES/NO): NO